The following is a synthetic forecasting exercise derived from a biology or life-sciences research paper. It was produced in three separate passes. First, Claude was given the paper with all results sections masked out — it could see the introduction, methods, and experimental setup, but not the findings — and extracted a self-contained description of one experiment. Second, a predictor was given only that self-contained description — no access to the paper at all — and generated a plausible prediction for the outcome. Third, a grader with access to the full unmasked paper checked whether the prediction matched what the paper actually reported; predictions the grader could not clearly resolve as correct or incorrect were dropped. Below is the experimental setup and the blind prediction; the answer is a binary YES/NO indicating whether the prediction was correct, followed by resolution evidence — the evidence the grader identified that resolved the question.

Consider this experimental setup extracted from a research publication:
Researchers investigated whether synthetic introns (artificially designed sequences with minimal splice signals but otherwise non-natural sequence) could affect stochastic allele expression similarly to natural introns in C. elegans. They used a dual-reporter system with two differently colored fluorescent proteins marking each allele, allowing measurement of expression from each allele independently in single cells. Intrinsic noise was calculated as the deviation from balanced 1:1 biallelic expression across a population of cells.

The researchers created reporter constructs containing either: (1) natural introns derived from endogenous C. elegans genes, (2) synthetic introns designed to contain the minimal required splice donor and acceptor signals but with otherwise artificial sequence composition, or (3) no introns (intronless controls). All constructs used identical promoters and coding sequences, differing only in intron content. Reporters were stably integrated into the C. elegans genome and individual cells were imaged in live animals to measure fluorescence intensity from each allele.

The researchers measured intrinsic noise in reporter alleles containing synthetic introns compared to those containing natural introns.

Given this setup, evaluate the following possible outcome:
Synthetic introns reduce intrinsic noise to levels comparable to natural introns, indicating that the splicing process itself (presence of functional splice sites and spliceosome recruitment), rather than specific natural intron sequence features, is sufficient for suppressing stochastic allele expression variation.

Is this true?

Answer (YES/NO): YES